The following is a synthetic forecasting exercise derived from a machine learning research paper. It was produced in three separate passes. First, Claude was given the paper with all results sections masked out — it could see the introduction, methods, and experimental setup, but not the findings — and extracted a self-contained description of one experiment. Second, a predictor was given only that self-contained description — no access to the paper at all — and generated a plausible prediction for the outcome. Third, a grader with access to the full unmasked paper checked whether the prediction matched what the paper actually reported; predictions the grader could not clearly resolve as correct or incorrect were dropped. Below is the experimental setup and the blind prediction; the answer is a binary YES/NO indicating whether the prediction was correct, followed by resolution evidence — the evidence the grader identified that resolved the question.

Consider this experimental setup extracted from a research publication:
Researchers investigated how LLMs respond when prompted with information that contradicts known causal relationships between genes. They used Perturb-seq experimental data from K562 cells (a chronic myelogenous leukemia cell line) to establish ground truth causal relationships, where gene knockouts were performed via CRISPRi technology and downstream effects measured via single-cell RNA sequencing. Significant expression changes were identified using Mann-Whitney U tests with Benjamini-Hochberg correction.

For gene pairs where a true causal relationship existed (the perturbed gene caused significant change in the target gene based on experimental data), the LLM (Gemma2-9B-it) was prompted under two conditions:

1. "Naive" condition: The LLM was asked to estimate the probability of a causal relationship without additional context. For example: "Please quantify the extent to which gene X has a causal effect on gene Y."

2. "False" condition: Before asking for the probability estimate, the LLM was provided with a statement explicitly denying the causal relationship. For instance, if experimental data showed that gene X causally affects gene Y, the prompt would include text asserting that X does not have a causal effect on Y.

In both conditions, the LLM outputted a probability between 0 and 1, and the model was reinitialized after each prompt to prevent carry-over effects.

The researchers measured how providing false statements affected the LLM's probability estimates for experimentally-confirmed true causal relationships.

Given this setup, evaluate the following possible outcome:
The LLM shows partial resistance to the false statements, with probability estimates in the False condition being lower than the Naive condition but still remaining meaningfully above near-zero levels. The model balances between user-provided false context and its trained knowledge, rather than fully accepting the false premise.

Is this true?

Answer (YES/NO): NO